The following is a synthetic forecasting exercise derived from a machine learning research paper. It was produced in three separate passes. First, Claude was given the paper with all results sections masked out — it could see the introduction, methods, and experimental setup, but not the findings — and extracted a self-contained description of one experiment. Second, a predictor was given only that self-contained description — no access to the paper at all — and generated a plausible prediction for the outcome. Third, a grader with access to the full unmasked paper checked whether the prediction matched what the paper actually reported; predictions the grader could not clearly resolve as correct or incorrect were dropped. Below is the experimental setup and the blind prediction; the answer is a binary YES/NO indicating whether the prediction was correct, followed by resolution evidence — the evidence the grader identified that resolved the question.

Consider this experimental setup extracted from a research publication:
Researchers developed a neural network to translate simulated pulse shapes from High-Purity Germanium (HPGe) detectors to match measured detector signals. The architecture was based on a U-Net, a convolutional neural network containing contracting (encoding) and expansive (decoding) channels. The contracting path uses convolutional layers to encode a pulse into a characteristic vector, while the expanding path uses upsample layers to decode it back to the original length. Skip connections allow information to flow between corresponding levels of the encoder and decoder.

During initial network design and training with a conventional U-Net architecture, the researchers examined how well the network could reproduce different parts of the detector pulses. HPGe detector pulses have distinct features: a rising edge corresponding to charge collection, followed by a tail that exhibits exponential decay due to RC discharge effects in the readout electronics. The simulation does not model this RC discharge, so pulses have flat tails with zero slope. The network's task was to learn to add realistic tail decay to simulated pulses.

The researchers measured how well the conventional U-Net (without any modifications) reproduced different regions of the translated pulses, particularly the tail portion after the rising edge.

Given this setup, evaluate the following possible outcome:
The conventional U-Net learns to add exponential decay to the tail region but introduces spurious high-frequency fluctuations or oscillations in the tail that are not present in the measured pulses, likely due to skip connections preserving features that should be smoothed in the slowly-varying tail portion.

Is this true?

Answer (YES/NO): NO